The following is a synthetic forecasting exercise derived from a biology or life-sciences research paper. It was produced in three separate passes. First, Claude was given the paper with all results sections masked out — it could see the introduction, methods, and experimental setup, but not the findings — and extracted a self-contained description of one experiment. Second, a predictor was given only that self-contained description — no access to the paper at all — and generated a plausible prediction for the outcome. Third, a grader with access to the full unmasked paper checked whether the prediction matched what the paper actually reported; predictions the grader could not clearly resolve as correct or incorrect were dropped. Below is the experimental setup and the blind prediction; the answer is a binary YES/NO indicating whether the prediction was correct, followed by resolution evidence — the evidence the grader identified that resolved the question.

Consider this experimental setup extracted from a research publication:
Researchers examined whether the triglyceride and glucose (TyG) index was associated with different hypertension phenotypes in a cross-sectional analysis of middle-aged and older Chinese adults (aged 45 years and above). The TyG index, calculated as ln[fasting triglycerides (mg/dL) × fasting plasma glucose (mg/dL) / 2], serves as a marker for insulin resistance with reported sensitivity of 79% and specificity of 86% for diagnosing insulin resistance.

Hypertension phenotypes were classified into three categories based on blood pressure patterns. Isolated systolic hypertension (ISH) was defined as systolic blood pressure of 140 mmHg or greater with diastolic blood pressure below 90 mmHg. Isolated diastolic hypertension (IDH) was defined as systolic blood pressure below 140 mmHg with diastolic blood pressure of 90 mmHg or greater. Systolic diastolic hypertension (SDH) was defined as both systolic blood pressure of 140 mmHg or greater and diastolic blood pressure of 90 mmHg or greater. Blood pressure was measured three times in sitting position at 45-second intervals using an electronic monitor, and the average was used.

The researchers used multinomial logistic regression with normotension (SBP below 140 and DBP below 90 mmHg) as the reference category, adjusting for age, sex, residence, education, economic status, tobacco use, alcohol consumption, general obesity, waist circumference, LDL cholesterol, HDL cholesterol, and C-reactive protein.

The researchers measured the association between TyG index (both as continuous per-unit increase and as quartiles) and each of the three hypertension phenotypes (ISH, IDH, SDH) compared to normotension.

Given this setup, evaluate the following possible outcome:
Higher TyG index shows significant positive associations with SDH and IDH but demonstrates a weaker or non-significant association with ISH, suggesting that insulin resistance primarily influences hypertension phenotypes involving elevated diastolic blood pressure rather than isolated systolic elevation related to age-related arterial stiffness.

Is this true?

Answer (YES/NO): NO